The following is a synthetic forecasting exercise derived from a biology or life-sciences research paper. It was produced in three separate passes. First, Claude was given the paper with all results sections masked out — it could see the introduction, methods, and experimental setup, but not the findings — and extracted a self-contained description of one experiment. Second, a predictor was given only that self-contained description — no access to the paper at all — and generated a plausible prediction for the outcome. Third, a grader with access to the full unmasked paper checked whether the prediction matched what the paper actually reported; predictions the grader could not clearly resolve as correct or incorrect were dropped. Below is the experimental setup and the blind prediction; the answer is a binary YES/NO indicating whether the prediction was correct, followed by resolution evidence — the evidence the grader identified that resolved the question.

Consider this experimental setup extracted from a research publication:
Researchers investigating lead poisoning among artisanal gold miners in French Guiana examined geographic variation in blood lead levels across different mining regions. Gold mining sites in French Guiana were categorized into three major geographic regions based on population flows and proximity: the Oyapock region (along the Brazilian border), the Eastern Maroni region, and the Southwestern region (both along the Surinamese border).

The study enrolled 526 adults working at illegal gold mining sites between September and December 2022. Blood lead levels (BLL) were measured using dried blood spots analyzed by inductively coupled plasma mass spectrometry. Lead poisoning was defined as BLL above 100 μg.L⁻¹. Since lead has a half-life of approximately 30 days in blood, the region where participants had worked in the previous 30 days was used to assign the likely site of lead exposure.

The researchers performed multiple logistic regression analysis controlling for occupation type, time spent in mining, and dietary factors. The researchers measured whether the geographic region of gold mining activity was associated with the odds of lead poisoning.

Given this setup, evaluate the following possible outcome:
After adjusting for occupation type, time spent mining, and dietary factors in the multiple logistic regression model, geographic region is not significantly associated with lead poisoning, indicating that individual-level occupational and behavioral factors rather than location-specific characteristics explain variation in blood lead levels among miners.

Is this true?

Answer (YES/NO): NO